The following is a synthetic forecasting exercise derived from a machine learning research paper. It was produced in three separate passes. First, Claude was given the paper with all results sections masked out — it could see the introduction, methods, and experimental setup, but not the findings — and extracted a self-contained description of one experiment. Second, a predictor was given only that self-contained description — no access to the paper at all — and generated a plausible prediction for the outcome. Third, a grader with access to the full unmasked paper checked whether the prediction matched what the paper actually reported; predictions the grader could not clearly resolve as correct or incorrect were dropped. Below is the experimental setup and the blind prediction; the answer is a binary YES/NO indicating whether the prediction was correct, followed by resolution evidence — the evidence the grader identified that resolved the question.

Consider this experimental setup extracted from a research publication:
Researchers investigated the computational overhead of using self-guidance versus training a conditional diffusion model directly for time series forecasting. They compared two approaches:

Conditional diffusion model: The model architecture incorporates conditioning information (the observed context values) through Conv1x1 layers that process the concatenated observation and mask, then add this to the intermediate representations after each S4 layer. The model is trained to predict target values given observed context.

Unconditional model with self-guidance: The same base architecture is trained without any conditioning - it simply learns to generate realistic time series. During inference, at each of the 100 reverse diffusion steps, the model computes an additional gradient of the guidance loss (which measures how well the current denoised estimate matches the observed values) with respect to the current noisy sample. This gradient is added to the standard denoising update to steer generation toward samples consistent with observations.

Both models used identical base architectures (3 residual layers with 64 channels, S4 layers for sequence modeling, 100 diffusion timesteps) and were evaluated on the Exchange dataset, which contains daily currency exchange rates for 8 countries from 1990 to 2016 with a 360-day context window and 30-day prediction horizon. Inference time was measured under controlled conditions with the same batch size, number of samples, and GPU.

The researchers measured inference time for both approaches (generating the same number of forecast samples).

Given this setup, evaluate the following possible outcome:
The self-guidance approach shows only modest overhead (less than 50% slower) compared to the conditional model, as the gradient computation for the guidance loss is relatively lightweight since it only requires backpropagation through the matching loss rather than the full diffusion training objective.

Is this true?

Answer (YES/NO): YES